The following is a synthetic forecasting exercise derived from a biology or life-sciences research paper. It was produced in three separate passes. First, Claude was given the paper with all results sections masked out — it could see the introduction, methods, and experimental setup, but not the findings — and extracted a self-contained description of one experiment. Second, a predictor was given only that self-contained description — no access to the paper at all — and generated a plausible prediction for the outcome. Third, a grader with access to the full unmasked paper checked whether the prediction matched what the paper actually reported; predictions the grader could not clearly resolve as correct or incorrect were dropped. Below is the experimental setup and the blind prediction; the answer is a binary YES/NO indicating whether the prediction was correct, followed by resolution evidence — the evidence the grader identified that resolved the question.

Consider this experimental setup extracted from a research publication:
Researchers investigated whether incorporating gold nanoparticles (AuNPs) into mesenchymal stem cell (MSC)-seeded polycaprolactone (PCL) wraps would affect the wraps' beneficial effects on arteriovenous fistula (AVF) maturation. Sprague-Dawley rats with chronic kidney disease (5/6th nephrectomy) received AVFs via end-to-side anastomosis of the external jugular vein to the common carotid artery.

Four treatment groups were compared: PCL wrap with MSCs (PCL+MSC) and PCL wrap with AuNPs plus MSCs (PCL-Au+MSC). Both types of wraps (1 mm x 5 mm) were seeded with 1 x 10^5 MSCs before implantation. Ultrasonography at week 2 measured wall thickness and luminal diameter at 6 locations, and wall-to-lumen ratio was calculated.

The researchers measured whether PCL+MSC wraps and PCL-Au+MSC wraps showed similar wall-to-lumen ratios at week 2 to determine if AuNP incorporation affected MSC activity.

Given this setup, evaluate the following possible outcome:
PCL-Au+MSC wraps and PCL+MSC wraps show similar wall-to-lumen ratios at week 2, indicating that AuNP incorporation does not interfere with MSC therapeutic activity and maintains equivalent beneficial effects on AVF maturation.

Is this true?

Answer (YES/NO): YES